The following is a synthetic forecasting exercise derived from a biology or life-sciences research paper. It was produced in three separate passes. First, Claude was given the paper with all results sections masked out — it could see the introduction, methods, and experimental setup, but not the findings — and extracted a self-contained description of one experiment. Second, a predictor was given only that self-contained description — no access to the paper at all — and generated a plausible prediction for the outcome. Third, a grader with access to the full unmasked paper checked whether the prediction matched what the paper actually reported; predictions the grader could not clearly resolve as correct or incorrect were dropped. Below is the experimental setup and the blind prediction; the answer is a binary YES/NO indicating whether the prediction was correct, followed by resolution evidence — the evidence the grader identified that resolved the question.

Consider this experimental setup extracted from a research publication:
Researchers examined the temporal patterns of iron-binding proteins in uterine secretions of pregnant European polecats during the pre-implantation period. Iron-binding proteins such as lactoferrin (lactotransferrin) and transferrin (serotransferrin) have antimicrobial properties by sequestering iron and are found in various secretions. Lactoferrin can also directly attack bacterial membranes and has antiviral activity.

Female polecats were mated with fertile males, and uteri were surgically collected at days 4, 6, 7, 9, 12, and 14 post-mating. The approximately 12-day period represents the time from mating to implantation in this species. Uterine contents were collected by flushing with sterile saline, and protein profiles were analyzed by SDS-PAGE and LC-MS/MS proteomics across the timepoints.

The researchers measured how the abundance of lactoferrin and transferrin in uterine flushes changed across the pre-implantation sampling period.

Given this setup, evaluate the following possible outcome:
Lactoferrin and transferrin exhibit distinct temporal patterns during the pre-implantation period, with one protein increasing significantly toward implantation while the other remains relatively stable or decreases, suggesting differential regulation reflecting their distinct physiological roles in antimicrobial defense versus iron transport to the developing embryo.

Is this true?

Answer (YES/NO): NO